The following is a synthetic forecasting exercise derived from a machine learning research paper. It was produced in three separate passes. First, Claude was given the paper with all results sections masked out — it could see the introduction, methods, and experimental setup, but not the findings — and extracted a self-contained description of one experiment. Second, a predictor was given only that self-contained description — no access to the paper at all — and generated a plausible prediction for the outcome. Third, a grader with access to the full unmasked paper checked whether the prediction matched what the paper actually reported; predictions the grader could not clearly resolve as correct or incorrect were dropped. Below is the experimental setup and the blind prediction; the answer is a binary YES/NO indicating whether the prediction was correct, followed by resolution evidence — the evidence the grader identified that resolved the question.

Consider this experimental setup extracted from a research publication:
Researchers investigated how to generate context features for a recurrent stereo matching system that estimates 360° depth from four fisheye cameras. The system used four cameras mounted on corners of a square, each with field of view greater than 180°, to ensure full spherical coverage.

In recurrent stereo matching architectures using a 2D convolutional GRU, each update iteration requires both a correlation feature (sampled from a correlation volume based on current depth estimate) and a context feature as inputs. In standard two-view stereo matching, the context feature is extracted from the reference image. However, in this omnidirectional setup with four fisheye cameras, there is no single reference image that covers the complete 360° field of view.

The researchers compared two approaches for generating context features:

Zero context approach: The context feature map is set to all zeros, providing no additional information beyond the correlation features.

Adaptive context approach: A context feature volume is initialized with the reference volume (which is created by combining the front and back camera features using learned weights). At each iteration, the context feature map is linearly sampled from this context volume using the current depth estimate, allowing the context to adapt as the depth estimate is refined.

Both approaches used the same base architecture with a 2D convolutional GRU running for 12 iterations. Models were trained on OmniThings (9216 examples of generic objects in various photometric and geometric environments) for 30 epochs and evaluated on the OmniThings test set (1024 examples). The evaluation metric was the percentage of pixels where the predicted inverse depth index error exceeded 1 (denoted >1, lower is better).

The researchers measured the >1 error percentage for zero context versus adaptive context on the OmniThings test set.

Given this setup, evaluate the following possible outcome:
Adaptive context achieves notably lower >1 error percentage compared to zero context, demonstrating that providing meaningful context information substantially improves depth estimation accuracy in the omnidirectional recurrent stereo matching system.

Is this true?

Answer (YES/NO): YES